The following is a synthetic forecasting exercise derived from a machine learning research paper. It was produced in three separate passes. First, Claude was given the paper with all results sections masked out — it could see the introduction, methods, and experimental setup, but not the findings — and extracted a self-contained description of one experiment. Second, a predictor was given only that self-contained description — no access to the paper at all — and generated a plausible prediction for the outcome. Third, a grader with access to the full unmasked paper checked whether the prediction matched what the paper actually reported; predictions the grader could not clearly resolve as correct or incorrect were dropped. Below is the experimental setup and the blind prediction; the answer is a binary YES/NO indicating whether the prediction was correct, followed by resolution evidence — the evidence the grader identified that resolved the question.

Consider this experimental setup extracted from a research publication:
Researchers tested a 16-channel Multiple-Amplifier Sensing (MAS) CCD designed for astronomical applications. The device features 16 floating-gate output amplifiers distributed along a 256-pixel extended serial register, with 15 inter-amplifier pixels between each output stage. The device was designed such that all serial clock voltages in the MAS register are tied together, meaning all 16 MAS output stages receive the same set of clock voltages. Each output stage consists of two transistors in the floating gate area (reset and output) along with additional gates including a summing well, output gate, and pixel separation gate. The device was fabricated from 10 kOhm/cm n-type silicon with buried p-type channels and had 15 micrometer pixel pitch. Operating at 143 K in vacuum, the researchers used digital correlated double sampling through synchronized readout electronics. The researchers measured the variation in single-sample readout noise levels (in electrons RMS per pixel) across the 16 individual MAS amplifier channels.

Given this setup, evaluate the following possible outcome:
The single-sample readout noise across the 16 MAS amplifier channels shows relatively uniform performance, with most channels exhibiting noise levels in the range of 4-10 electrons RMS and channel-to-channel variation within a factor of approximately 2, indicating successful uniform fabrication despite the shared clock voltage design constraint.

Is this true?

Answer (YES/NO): NO